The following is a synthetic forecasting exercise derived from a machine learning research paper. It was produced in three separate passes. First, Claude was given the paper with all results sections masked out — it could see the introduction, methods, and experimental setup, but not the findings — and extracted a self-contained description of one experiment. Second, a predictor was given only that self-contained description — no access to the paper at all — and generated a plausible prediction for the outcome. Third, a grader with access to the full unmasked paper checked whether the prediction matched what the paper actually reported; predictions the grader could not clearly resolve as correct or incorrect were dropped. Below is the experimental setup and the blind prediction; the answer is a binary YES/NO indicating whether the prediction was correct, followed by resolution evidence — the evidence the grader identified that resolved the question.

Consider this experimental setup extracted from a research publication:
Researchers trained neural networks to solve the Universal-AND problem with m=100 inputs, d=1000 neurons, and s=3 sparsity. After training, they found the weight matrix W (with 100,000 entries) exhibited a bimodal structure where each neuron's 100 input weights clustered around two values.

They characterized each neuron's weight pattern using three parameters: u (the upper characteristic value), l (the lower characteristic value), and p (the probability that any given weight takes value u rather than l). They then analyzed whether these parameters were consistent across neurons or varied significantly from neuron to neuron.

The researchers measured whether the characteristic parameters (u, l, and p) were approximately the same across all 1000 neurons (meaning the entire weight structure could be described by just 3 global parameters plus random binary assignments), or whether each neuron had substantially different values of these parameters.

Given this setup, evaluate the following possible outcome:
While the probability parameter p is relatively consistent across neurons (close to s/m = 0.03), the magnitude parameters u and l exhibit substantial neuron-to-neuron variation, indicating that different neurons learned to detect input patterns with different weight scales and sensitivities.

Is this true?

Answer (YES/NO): NO